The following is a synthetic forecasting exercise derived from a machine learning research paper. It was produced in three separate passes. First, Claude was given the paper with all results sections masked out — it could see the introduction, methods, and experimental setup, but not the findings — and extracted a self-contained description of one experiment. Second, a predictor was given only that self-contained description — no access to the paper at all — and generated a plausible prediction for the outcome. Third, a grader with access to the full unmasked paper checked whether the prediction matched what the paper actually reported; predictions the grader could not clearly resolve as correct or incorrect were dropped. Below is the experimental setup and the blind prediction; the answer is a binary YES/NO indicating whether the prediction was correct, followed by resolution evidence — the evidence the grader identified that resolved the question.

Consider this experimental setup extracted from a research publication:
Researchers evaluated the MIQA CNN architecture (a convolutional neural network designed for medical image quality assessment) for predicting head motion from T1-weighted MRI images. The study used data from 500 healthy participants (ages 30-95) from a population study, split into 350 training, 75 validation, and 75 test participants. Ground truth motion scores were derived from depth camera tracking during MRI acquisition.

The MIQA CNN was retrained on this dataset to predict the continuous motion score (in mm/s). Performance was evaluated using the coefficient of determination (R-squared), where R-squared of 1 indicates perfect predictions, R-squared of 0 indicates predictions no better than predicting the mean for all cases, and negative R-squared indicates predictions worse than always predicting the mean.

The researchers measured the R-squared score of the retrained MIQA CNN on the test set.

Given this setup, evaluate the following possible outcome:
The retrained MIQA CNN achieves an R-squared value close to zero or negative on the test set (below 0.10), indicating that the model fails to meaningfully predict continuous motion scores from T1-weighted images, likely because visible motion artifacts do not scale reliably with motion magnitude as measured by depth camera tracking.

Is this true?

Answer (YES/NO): YES